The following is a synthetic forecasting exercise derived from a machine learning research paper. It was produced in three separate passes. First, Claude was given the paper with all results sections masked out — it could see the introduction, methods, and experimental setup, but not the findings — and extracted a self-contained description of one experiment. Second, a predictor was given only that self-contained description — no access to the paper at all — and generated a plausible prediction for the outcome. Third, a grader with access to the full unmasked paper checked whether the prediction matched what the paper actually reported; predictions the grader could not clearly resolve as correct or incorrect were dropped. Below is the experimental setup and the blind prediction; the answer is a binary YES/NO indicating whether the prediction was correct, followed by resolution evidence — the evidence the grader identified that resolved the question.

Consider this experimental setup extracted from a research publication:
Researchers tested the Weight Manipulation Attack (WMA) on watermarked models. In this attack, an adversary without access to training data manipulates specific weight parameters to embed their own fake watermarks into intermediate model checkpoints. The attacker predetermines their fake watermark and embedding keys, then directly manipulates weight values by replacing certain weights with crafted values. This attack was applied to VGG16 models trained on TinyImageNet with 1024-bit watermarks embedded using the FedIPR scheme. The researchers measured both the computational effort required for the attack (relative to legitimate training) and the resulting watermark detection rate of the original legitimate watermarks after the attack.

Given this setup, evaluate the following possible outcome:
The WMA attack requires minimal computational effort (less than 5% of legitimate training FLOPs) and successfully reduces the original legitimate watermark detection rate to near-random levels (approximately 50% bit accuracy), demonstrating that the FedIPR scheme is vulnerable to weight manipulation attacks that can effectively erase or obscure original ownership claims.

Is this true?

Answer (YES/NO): NO